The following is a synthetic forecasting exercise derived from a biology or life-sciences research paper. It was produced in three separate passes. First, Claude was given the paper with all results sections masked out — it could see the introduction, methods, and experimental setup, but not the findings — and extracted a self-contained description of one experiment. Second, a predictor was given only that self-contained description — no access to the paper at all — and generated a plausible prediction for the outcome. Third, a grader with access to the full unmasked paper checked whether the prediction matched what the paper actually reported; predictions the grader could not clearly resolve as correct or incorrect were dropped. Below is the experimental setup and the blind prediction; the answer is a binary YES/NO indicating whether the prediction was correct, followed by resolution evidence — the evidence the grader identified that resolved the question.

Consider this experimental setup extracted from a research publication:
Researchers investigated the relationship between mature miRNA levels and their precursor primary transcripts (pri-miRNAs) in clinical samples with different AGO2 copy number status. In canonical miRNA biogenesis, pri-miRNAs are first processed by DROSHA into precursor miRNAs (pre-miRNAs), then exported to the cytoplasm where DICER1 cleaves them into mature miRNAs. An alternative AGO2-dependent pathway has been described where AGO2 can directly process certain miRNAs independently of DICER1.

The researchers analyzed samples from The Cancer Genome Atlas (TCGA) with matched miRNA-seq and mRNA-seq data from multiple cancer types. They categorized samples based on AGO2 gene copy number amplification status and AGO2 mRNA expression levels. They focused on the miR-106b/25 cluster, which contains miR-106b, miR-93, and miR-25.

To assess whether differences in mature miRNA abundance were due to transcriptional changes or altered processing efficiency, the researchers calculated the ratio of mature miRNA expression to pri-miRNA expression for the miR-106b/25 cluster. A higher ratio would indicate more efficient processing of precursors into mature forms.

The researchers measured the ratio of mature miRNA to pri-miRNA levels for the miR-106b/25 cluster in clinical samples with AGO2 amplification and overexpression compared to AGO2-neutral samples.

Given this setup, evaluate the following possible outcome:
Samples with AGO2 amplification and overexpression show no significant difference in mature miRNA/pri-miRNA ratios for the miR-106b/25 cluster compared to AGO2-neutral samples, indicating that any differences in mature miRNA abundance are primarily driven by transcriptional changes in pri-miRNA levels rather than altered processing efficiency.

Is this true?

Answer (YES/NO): NO